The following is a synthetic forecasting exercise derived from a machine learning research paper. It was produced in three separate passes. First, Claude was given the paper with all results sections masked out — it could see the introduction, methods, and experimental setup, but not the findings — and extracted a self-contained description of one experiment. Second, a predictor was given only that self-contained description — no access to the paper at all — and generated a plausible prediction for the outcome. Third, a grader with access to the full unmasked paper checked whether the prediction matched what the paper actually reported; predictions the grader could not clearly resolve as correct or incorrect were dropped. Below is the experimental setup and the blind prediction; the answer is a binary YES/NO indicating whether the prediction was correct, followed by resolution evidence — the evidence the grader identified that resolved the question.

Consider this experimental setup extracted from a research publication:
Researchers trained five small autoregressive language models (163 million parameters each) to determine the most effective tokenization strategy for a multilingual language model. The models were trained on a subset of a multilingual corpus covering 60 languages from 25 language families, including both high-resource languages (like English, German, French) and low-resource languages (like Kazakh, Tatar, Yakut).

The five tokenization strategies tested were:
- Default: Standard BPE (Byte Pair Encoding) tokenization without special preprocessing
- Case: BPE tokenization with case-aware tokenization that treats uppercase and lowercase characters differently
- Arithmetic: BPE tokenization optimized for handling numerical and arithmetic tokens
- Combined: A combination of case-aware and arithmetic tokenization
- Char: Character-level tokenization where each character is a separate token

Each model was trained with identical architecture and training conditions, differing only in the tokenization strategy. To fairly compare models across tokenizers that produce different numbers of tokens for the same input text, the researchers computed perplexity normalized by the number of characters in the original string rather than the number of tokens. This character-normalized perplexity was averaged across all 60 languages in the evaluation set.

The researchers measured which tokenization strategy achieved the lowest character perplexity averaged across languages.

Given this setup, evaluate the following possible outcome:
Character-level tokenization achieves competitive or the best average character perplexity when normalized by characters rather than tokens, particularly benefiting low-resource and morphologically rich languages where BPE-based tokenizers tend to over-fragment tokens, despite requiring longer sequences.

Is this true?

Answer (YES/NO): NO